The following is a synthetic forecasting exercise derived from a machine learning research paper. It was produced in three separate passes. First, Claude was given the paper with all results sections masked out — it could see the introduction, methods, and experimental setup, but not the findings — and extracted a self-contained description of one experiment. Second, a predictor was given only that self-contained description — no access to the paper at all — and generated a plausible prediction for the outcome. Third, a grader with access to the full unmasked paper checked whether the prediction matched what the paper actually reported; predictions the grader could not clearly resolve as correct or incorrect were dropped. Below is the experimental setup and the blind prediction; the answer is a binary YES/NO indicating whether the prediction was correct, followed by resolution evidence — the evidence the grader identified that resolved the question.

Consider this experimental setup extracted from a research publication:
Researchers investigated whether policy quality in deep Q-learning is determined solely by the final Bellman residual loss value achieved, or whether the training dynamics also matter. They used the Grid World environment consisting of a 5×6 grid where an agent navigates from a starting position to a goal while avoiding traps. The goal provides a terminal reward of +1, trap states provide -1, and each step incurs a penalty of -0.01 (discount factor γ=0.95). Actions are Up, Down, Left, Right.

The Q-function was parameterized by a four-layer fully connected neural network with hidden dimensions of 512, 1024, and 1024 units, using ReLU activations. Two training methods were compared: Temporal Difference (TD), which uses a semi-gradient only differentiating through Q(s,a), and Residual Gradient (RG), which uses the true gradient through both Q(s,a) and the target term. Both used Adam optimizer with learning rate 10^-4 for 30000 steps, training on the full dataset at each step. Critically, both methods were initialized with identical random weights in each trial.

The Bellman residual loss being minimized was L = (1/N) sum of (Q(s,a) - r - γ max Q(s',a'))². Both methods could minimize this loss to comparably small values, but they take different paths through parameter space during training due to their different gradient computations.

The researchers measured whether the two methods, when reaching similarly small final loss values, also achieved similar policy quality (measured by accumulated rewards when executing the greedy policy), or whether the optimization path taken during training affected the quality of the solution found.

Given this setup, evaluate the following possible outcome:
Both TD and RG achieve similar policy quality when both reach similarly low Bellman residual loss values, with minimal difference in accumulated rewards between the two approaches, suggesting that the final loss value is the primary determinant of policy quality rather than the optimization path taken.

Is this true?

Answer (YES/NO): NO